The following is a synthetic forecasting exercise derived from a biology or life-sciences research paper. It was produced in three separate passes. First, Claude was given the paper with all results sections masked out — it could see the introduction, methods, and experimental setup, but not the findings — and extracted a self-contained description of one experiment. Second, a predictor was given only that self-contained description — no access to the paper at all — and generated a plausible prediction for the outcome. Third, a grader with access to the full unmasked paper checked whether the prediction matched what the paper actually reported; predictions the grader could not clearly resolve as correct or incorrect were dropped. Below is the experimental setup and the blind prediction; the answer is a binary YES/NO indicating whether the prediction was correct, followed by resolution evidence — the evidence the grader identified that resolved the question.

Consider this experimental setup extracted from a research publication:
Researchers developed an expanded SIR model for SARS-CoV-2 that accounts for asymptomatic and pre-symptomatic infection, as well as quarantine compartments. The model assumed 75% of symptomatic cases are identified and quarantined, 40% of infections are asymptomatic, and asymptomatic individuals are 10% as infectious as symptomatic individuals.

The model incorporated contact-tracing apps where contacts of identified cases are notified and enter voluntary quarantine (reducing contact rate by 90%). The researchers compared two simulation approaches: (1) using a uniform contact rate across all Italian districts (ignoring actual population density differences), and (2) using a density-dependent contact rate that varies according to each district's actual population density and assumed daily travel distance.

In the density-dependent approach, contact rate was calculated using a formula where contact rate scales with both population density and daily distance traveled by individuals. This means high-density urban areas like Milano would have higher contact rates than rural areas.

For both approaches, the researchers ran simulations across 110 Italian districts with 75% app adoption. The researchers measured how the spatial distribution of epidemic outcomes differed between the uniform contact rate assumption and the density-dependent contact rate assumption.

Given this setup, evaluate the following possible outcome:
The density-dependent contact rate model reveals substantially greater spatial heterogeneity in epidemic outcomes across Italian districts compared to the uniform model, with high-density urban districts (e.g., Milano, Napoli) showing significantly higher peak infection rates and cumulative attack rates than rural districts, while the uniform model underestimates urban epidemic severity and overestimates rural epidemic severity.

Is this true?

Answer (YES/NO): YES